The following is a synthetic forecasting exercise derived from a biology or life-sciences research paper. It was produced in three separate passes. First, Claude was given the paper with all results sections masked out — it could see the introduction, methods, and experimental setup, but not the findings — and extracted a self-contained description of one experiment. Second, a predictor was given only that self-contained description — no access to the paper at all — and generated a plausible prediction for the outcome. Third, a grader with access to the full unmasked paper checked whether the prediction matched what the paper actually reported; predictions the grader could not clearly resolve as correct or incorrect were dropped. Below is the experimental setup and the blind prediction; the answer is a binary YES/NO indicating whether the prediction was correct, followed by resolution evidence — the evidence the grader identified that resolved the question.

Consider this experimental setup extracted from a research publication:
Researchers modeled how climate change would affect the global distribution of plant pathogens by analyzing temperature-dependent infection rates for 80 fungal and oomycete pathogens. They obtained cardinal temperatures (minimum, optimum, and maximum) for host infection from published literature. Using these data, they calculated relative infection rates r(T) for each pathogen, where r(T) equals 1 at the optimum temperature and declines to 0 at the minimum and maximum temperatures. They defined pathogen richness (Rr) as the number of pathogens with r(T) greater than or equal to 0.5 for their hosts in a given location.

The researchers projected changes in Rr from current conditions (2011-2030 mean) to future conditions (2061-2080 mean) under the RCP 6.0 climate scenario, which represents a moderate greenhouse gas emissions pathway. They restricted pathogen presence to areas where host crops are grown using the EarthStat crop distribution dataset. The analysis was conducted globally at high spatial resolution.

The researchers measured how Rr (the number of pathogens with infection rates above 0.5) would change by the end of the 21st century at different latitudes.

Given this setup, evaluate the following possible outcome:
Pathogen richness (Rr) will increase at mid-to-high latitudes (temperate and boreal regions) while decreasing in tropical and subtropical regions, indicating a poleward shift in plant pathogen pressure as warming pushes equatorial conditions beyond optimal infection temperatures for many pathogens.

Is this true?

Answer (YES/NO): YES